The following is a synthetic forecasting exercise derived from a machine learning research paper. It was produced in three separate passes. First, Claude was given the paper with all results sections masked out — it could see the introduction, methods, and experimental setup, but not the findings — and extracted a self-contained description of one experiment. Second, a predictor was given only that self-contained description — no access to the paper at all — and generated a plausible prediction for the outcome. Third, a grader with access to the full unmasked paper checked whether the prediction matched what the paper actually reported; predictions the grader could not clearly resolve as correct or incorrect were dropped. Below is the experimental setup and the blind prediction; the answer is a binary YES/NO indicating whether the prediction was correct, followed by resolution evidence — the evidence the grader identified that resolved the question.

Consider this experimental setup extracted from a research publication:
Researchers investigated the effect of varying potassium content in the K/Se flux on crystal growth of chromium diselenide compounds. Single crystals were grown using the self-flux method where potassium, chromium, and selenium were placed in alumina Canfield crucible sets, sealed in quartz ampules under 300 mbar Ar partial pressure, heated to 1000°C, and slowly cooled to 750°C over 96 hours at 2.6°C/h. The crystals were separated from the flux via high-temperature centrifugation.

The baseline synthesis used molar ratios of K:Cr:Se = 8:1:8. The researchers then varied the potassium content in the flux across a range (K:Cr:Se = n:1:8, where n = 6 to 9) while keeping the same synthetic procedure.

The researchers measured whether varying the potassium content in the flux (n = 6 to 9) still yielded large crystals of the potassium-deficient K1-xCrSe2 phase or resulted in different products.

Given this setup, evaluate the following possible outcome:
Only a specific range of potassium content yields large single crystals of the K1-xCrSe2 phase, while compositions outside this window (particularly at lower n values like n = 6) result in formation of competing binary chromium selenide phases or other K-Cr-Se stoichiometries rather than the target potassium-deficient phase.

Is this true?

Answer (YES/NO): NO